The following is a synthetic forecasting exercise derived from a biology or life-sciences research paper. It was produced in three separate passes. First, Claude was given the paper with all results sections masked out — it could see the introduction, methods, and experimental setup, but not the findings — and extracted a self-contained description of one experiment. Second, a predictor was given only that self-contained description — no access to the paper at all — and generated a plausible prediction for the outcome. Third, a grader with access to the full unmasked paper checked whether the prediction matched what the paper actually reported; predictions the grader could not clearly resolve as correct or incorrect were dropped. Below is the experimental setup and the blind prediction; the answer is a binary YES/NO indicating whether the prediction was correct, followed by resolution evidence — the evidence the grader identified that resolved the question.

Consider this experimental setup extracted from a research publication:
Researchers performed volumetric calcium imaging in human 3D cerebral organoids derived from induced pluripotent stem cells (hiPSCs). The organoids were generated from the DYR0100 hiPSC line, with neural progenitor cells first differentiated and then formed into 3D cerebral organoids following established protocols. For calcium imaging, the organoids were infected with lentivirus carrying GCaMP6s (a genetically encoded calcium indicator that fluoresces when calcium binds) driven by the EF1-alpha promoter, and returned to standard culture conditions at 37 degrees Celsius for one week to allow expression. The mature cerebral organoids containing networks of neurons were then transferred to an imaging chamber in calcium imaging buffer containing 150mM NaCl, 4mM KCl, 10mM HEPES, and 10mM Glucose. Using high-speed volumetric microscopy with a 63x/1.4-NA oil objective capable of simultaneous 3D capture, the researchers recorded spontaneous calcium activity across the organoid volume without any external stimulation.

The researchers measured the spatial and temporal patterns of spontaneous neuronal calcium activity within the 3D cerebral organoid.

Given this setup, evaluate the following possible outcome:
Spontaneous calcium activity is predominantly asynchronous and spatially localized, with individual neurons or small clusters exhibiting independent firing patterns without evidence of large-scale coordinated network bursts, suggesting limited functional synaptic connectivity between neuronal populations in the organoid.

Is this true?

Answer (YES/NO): NO